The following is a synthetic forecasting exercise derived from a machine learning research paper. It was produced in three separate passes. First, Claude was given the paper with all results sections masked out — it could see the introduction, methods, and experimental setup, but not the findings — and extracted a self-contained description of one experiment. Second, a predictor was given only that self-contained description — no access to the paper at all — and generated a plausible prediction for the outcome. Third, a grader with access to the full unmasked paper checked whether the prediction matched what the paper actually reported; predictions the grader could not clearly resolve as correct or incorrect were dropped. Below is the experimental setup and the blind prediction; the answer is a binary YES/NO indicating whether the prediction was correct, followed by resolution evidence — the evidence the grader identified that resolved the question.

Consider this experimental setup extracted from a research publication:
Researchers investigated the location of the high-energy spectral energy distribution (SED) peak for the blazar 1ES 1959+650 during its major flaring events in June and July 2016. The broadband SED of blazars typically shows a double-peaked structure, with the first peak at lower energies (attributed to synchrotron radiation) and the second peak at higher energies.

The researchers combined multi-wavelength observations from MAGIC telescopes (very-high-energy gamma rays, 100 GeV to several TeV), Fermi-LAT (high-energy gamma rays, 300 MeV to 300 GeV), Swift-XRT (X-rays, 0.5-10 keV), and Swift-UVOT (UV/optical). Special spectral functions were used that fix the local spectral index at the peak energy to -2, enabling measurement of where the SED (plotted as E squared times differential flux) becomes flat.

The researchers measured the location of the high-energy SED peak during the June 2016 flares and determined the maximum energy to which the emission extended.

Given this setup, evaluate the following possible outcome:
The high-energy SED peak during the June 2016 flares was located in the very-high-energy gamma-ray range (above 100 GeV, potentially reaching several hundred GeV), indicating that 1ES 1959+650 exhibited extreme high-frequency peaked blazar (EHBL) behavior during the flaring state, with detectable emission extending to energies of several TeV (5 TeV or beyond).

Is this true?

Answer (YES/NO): NO